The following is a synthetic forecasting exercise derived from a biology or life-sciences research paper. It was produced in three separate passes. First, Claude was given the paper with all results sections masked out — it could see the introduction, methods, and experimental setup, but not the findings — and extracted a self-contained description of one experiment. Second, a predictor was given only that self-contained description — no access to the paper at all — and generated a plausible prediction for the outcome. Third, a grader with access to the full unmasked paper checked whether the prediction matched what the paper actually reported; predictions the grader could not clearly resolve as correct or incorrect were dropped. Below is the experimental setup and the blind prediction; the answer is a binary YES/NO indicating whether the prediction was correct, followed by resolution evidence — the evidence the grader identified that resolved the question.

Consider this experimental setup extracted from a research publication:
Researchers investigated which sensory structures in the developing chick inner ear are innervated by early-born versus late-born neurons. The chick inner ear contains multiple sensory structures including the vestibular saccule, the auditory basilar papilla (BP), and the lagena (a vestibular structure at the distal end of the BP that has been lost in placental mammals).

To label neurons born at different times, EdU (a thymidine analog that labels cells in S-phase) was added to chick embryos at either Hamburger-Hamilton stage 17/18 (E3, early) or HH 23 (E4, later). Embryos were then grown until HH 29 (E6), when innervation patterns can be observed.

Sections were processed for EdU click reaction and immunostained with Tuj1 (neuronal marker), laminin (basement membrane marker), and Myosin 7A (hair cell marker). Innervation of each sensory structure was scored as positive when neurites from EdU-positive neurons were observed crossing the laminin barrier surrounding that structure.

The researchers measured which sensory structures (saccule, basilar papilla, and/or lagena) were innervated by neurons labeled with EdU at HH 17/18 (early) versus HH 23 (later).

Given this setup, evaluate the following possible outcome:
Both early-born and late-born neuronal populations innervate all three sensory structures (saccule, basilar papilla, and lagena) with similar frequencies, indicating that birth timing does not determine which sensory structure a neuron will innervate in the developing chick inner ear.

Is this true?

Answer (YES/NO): NO